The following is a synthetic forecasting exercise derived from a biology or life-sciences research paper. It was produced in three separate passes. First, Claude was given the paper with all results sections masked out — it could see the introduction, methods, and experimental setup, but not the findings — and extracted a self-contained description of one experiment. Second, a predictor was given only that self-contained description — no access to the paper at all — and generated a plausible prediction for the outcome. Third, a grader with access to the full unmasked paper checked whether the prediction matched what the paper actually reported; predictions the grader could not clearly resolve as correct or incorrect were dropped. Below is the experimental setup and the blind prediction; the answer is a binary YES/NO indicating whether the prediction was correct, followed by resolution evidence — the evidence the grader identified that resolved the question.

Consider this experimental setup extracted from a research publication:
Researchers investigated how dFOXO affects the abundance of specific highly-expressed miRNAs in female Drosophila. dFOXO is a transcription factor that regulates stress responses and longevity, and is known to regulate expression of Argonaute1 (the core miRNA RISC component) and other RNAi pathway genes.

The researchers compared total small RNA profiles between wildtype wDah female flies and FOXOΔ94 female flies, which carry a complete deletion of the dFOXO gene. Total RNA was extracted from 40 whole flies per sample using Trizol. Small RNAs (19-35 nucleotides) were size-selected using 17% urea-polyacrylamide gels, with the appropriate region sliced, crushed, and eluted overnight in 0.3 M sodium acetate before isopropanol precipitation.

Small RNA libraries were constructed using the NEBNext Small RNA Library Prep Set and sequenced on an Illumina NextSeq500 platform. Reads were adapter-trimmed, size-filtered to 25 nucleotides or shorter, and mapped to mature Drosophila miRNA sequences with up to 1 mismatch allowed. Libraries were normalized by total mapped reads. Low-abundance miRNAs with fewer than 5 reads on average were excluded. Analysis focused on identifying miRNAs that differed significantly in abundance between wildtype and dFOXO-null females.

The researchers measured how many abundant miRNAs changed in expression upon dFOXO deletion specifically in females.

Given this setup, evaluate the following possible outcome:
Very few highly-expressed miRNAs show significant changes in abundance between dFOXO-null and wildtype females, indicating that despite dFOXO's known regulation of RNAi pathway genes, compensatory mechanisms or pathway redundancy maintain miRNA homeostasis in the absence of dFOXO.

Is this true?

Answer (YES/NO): YES